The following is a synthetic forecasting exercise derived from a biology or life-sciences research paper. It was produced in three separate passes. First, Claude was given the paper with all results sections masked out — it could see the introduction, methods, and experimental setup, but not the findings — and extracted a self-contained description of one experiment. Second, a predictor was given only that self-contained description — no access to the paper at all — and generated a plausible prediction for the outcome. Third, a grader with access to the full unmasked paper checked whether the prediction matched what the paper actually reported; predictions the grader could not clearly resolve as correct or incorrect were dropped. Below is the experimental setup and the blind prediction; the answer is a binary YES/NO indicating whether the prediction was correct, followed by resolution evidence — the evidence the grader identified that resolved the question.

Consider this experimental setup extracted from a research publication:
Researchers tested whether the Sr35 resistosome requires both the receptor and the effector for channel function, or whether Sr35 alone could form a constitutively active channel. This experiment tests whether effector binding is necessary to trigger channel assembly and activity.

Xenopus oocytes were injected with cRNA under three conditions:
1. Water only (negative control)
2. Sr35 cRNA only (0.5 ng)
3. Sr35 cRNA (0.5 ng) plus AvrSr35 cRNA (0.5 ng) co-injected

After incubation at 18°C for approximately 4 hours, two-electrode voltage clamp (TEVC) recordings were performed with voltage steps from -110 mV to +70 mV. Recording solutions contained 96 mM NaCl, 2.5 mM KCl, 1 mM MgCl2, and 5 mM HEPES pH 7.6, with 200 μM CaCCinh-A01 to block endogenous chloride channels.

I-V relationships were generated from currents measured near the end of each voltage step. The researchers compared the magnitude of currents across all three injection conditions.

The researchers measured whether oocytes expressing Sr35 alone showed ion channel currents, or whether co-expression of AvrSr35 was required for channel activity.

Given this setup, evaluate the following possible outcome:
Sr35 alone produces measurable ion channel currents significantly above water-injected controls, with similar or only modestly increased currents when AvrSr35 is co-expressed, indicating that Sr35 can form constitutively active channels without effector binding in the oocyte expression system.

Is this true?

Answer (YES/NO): NO